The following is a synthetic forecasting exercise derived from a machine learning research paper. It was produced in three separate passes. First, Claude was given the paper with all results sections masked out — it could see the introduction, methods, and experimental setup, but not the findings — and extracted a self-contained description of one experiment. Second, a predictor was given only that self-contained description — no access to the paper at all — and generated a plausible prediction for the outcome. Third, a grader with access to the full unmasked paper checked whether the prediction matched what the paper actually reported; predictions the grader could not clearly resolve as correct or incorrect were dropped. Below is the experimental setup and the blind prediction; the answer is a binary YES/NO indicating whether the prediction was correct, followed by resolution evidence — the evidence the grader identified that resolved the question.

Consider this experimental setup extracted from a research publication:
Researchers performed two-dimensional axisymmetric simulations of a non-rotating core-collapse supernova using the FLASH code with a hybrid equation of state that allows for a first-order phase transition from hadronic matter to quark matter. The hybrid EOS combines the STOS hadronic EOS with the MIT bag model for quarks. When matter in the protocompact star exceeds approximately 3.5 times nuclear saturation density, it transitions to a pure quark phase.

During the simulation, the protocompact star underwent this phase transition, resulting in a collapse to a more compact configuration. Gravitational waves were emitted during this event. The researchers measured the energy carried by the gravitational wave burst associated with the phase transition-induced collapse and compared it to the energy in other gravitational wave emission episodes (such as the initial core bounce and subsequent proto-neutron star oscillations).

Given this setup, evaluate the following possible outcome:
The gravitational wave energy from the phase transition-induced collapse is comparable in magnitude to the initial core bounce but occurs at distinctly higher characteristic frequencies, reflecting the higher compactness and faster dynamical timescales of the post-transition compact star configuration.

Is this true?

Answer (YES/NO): NO